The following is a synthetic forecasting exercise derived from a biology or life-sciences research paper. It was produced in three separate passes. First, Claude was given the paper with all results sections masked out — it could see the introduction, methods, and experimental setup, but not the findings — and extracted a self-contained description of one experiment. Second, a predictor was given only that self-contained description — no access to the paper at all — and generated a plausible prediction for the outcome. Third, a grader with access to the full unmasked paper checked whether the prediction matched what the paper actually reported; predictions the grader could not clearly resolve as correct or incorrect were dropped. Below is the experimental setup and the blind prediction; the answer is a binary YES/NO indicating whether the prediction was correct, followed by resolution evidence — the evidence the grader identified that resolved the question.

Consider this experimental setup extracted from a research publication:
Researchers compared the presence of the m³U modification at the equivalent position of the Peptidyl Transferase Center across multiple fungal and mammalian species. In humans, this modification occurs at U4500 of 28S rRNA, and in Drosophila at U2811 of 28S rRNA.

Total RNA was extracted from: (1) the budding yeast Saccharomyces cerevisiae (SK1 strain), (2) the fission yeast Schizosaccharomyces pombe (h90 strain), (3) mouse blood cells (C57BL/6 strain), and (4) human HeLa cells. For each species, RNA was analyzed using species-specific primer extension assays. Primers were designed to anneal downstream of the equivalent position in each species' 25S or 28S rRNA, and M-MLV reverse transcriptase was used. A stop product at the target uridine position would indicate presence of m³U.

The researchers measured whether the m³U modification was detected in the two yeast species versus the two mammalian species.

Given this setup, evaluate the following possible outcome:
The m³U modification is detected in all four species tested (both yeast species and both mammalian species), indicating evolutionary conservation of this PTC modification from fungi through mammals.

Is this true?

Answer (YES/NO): NO